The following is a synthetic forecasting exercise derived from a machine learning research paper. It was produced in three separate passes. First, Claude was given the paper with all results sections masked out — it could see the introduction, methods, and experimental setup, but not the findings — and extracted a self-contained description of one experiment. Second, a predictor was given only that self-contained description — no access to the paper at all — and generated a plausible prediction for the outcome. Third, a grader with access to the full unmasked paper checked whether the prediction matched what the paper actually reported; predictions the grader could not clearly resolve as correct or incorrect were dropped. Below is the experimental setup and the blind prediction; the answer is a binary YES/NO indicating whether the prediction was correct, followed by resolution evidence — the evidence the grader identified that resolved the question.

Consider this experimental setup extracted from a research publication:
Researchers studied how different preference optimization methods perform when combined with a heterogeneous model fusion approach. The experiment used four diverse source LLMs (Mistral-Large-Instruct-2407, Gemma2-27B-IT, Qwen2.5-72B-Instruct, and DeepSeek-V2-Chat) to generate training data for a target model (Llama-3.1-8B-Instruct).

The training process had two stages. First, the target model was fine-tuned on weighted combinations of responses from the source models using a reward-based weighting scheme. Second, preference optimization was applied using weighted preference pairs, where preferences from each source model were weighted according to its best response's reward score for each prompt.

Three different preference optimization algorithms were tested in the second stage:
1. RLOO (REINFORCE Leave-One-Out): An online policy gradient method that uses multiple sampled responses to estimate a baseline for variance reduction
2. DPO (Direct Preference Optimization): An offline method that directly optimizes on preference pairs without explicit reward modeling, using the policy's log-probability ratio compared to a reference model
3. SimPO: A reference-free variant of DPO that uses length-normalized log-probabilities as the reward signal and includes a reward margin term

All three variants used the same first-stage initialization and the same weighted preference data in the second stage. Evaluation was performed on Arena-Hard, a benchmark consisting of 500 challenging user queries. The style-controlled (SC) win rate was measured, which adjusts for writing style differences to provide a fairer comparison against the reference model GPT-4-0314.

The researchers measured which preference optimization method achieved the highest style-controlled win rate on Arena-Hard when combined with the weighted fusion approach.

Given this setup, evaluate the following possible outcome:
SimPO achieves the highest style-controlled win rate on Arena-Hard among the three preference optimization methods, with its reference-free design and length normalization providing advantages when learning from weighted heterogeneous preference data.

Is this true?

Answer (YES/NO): NO